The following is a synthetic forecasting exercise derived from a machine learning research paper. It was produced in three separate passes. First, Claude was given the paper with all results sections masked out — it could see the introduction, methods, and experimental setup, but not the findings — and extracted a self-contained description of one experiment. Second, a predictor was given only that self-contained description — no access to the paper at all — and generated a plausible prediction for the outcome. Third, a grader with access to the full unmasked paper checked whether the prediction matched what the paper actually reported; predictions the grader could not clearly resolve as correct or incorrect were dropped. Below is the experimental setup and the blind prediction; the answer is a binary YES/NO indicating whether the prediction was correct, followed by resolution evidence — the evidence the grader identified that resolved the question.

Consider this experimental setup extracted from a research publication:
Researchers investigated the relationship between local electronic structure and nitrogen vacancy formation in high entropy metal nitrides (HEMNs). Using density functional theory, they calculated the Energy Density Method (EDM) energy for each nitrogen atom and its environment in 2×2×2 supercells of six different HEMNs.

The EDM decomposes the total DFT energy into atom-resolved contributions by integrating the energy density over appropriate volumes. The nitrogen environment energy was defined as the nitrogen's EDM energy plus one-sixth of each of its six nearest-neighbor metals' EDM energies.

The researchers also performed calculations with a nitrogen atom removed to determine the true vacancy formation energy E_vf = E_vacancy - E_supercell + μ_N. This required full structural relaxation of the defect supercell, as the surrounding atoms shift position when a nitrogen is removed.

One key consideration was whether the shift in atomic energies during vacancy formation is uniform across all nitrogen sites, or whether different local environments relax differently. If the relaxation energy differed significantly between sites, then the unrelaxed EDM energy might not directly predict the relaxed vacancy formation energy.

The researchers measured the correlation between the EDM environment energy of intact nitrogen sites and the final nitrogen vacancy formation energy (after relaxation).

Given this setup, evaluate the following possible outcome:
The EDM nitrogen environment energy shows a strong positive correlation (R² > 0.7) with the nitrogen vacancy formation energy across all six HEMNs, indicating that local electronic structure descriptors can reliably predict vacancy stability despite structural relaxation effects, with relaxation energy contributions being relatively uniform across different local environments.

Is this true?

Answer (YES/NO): NO